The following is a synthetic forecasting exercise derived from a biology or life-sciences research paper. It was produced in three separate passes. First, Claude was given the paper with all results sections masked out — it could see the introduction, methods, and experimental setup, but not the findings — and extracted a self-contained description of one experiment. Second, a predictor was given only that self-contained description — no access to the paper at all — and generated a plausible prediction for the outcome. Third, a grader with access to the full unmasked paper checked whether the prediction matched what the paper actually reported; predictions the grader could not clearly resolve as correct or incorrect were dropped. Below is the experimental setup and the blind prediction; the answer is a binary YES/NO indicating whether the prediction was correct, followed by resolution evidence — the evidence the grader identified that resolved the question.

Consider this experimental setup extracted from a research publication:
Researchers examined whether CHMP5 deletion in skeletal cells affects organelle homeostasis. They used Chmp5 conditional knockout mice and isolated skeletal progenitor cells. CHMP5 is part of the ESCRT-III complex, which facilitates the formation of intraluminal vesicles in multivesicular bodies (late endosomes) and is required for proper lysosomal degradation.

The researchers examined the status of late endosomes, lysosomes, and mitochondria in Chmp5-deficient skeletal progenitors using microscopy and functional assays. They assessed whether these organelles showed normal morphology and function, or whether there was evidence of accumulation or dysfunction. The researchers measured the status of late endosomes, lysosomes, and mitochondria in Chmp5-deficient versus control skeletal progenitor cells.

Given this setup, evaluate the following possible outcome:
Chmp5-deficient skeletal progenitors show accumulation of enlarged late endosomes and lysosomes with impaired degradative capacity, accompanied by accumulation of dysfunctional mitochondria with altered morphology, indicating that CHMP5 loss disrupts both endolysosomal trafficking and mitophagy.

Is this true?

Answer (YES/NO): YES